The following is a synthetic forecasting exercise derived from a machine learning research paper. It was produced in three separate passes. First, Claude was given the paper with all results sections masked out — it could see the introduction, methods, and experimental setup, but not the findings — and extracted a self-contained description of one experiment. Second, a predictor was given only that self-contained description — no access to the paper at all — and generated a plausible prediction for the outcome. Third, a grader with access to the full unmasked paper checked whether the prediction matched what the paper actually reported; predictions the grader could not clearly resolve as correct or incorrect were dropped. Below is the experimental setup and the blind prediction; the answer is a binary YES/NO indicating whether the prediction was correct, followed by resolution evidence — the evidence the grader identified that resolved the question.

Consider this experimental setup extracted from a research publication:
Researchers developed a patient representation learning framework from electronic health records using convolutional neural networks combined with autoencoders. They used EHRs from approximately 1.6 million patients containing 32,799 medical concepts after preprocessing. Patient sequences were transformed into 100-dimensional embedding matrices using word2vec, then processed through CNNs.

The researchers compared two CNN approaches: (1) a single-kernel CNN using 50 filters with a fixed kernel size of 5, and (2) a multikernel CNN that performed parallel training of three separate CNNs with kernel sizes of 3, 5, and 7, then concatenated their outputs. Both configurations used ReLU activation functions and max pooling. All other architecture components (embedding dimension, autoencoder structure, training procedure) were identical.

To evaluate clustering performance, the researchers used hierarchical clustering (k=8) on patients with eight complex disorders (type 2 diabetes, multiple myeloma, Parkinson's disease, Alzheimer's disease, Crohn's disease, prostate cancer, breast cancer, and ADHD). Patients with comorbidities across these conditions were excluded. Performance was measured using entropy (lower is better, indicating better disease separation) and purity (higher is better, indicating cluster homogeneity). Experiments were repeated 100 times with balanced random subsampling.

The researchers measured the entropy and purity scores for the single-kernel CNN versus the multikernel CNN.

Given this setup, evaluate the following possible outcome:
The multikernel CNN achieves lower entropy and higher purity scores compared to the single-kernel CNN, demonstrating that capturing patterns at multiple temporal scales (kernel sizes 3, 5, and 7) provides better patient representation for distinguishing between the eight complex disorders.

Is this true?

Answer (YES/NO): NO